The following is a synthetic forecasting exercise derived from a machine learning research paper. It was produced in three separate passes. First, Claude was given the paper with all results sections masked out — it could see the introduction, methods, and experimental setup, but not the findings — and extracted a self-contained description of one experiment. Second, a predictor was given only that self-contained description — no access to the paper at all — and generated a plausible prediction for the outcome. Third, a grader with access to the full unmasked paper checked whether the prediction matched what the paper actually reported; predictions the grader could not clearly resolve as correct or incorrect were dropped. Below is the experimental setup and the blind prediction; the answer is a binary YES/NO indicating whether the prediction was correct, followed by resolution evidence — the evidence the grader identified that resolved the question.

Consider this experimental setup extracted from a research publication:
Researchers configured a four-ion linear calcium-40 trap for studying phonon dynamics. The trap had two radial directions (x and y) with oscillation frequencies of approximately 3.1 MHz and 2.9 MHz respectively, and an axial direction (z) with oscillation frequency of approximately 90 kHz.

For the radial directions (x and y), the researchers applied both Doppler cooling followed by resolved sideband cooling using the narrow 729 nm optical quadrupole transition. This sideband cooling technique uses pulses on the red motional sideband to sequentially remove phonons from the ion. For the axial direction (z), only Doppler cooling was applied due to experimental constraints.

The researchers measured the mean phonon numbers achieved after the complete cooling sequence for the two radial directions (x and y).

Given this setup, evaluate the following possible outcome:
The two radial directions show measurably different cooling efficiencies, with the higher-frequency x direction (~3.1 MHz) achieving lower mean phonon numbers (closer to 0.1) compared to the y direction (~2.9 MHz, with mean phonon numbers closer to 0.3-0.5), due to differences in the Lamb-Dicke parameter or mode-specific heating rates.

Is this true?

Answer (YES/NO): NO